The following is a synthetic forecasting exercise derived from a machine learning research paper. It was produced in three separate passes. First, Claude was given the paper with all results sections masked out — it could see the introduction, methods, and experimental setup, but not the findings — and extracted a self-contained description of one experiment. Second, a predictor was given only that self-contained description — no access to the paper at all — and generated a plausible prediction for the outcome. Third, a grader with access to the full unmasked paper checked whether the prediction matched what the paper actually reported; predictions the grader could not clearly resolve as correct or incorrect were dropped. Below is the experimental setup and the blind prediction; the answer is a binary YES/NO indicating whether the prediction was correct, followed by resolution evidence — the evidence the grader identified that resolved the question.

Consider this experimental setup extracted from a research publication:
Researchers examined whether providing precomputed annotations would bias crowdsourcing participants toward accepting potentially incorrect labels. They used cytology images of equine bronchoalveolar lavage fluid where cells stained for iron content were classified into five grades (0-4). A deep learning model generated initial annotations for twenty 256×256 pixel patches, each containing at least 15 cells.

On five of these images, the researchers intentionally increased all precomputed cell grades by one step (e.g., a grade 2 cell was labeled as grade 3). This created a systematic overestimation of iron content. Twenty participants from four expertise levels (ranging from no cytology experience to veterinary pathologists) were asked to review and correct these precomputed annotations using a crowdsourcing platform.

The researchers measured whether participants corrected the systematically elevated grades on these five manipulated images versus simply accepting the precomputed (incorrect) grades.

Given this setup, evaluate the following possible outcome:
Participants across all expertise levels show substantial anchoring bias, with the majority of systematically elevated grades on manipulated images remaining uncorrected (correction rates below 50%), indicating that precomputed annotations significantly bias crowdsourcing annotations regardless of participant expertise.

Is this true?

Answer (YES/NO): YES